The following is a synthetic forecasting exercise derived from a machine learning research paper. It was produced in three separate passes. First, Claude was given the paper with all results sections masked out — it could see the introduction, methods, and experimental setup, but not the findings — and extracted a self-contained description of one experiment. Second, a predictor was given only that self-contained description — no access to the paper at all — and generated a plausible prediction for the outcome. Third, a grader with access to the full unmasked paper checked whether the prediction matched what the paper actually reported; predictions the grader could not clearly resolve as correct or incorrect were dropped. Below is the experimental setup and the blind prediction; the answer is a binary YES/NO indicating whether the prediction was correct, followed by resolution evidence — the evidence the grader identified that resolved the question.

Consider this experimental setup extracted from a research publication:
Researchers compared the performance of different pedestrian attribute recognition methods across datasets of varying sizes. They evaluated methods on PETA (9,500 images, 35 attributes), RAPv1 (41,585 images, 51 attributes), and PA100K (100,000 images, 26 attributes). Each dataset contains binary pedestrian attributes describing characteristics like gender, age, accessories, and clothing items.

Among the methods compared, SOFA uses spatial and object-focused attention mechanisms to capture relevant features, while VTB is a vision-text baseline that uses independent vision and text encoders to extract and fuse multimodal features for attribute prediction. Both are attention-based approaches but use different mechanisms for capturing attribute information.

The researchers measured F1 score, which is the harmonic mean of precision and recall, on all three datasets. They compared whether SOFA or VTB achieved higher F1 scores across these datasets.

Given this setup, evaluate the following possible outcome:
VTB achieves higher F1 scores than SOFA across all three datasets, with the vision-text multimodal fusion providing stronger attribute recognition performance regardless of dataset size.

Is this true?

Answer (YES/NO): NO